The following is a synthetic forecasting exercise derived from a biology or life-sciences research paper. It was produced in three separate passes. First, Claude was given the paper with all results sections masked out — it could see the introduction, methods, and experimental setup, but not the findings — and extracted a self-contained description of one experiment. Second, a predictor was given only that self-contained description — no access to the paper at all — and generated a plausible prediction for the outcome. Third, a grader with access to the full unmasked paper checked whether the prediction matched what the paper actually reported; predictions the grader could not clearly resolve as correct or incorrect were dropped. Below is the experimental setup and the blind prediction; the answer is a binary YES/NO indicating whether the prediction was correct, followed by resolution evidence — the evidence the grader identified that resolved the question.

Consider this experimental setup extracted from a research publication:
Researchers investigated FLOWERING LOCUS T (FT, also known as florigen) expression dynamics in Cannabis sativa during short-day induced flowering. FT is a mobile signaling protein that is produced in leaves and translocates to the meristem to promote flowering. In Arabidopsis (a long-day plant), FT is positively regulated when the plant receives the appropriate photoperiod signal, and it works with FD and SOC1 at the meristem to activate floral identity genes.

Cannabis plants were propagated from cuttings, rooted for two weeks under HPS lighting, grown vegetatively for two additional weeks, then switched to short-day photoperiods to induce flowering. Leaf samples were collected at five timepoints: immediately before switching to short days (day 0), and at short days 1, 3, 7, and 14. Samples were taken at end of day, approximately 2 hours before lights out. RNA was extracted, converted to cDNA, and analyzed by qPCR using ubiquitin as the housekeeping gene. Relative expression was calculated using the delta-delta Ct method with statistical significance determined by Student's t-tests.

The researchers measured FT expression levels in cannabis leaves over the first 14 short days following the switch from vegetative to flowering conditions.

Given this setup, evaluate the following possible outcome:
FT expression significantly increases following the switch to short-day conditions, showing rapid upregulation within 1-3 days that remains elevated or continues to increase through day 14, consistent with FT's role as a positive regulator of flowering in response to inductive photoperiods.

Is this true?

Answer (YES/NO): YES